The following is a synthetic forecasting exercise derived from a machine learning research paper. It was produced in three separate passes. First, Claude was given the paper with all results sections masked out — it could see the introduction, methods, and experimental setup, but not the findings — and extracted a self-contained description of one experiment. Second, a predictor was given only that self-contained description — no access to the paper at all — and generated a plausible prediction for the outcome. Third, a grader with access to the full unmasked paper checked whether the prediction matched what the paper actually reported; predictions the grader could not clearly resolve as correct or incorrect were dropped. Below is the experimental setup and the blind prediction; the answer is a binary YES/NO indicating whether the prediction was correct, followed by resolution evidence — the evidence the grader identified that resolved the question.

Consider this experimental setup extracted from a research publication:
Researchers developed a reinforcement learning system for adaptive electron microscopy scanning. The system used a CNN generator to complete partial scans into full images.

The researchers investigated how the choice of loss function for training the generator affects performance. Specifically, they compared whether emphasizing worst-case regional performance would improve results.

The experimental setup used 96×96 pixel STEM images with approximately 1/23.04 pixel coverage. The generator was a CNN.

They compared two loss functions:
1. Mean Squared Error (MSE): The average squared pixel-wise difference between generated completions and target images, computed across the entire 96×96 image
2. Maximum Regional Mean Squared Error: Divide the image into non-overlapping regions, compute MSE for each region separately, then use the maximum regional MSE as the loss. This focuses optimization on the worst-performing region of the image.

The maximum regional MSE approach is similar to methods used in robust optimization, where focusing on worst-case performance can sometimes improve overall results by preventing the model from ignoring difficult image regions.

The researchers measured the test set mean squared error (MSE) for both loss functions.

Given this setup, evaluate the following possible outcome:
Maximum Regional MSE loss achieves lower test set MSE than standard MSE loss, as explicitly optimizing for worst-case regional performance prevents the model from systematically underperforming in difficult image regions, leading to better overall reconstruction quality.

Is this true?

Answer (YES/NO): NO